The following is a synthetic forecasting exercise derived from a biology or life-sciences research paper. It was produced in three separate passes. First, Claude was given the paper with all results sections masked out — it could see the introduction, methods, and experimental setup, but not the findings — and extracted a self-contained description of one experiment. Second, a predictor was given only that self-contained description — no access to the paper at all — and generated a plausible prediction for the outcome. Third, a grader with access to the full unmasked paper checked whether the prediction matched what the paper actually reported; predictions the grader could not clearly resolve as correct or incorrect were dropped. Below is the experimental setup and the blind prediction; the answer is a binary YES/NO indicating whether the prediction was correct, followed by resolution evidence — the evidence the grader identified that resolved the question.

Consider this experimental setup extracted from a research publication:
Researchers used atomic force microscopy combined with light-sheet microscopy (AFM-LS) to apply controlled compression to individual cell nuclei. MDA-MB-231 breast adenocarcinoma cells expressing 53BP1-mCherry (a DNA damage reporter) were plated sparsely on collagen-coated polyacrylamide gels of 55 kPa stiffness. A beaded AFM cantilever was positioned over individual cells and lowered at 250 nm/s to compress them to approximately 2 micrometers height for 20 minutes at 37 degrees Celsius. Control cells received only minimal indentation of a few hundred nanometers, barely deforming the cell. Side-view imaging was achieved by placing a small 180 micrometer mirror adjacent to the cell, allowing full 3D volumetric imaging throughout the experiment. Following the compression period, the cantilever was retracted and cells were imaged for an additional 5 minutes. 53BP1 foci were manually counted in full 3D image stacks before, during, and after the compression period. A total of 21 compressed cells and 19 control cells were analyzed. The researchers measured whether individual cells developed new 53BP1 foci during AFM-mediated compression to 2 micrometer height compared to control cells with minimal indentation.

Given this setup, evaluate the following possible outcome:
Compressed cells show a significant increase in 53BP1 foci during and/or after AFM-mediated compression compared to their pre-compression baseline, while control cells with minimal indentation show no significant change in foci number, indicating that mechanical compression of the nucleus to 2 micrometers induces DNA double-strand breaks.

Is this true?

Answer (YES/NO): YES